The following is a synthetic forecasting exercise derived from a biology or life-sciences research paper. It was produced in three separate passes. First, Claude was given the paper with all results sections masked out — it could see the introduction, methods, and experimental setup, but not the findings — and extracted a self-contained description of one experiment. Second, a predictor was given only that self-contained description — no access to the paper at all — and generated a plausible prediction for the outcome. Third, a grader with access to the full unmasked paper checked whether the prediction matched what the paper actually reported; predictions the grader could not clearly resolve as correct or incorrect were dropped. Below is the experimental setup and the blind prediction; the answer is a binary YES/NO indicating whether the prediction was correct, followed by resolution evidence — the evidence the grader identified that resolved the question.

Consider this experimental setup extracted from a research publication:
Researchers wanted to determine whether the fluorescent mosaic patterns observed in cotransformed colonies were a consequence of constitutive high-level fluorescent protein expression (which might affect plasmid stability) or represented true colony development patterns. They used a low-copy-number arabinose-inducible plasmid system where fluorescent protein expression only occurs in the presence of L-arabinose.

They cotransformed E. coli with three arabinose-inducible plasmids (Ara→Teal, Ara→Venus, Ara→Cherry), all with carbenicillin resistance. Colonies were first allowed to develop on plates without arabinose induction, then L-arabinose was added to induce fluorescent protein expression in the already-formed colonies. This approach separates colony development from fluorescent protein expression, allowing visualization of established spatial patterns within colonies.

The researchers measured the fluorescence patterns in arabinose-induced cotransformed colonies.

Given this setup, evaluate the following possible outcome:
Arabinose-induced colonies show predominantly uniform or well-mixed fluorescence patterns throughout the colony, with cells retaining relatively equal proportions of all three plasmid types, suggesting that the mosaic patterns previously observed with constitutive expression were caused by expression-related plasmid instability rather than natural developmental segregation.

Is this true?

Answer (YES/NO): NO